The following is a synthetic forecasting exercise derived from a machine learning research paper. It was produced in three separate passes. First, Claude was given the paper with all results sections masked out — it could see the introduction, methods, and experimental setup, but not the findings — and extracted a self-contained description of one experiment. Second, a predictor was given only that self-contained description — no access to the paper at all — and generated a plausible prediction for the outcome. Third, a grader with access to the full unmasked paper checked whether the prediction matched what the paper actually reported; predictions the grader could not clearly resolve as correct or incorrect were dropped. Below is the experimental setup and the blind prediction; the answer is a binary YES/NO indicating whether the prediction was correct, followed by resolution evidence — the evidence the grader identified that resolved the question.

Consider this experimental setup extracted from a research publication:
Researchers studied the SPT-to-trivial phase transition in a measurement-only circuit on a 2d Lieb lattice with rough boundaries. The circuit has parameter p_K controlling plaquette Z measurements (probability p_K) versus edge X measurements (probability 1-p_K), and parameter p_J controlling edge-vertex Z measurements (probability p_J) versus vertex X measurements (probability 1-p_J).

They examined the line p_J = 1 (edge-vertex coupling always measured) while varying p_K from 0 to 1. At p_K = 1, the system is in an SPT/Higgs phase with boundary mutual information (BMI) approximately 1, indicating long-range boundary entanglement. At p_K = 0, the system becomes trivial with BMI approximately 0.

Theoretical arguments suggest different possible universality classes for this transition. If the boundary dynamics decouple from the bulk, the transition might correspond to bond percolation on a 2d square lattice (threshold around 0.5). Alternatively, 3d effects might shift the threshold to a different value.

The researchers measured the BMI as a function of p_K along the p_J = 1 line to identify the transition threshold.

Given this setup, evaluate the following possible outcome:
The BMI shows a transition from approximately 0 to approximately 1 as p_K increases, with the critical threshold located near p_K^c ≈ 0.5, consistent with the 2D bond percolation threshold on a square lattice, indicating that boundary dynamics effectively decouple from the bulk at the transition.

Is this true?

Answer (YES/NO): YES